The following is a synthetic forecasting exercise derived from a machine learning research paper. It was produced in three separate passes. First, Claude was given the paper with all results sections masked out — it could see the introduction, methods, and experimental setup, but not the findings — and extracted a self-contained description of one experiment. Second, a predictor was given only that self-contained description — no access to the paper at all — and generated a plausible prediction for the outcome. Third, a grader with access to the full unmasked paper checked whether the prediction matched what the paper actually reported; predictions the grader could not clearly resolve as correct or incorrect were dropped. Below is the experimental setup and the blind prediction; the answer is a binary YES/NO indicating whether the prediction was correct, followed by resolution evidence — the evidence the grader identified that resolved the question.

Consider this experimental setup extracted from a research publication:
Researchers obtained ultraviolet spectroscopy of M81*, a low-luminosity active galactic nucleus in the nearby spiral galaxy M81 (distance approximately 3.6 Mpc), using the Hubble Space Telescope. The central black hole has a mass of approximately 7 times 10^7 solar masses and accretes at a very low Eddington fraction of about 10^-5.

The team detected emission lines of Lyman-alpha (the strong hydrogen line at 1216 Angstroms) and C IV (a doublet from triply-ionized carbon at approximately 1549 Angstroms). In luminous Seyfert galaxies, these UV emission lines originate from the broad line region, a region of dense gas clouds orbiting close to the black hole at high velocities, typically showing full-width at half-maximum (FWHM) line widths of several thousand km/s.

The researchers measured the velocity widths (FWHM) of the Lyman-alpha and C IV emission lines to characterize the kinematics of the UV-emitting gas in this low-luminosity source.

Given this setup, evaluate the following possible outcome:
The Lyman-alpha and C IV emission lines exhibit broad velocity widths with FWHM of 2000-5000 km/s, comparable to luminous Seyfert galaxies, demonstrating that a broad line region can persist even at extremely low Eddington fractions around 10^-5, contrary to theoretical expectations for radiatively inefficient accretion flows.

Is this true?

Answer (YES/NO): YES